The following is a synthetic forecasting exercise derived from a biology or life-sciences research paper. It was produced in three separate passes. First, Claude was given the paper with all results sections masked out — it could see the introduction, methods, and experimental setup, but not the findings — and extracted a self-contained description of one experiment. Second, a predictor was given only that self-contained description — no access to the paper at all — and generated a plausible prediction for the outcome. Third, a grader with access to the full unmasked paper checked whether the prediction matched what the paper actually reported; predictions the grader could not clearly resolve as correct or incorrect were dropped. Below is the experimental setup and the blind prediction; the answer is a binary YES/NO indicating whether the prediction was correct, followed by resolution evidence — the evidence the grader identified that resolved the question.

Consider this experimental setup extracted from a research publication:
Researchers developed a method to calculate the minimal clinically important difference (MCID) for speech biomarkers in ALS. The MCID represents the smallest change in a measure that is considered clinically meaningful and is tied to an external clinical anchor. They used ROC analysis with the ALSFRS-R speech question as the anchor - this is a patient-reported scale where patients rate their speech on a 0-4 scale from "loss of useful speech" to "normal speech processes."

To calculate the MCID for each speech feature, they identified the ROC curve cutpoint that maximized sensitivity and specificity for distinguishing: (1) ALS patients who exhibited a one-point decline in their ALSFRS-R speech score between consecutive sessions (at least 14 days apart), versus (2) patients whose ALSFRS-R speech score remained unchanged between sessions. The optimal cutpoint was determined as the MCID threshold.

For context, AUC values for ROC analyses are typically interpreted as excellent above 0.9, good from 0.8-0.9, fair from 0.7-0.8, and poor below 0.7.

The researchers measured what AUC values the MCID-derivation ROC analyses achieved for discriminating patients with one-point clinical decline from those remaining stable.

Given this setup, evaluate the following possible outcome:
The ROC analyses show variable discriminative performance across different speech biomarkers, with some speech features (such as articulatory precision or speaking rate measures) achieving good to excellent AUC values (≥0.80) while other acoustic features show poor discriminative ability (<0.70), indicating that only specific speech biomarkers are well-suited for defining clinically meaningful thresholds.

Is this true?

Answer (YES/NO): NO